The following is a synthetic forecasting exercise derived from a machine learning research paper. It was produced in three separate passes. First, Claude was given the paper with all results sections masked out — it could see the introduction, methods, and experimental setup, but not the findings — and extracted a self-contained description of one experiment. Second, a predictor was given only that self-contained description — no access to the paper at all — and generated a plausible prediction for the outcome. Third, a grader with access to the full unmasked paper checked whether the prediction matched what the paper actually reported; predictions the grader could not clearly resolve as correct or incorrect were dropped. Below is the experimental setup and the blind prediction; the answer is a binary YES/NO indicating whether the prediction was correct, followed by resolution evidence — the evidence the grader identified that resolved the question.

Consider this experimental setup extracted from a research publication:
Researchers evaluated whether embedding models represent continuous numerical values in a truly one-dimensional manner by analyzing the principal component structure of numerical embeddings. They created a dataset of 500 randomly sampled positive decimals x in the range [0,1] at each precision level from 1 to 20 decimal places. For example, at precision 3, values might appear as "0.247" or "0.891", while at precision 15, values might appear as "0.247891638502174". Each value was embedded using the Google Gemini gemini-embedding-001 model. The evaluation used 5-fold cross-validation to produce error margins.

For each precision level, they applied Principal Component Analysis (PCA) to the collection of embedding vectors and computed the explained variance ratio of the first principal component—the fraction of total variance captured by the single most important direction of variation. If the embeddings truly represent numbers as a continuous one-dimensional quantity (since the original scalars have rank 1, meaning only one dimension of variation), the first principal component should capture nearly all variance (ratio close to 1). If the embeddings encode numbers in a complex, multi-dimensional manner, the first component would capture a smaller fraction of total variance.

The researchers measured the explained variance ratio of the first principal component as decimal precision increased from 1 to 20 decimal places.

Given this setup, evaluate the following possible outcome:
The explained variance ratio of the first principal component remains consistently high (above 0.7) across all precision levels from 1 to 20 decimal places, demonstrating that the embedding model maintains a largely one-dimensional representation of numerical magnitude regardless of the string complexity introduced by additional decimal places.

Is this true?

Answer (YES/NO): NO